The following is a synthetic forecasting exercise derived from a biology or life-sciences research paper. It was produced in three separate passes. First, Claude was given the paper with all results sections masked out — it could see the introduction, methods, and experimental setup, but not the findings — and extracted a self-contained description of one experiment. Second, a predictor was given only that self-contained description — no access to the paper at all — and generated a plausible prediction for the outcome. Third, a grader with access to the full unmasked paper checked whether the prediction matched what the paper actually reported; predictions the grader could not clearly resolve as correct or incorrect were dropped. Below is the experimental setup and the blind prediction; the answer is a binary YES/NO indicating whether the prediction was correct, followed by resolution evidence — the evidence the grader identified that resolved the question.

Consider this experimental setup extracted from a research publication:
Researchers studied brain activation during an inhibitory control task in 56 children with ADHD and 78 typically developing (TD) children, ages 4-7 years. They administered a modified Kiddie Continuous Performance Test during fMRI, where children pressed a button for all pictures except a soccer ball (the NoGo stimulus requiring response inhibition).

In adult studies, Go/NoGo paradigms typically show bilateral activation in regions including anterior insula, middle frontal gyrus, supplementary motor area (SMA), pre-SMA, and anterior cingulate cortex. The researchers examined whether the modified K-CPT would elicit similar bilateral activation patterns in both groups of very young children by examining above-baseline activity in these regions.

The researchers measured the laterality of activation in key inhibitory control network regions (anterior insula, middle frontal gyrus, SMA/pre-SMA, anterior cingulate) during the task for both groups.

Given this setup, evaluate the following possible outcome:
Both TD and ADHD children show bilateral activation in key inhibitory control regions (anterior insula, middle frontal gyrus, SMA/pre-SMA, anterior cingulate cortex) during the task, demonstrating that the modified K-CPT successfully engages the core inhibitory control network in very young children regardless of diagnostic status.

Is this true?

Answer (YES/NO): YES